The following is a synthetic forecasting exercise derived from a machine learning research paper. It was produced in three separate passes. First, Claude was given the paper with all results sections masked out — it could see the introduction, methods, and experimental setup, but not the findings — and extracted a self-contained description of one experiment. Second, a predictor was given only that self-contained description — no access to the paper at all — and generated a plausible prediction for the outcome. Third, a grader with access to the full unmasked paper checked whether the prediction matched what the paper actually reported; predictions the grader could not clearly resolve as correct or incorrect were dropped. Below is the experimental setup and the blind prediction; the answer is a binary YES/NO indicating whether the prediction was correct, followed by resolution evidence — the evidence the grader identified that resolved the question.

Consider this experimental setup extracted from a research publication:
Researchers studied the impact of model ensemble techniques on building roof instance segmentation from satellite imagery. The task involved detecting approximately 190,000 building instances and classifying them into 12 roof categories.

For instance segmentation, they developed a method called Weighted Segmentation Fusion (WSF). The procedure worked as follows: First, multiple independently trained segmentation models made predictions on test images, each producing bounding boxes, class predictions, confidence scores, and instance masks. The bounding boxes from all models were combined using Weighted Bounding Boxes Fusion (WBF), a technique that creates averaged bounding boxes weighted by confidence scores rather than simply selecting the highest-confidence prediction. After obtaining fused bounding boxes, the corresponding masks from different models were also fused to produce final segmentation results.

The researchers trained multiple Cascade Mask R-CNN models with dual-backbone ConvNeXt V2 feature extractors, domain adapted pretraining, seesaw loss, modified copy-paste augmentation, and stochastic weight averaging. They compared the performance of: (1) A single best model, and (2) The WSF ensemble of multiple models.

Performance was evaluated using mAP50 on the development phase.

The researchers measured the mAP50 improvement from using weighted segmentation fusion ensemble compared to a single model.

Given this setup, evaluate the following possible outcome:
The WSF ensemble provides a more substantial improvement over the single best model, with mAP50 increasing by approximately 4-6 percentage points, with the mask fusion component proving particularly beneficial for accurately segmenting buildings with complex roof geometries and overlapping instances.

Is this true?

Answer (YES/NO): NO